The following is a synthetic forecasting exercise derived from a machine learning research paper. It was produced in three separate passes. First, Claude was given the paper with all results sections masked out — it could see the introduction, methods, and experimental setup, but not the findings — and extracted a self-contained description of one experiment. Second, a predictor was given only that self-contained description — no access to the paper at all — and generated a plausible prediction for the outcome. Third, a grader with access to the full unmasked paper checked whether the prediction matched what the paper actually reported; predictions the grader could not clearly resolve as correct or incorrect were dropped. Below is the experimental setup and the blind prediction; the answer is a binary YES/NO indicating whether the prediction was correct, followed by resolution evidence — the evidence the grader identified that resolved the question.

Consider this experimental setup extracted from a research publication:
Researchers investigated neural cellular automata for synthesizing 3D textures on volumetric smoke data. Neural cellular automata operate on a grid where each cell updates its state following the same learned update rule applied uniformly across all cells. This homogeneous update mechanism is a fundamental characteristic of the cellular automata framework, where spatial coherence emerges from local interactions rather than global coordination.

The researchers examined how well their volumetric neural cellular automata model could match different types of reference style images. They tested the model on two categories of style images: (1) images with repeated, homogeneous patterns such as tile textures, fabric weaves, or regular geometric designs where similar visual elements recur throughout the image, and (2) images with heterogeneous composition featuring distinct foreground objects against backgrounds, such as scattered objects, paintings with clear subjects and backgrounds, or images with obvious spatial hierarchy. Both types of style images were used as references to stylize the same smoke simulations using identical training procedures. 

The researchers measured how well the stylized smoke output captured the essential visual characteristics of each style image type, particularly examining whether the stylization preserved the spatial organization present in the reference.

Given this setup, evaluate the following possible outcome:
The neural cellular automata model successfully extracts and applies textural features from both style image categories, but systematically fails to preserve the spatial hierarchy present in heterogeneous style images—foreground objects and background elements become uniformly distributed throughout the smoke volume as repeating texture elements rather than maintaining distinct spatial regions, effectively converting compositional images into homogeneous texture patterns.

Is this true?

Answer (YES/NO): YES